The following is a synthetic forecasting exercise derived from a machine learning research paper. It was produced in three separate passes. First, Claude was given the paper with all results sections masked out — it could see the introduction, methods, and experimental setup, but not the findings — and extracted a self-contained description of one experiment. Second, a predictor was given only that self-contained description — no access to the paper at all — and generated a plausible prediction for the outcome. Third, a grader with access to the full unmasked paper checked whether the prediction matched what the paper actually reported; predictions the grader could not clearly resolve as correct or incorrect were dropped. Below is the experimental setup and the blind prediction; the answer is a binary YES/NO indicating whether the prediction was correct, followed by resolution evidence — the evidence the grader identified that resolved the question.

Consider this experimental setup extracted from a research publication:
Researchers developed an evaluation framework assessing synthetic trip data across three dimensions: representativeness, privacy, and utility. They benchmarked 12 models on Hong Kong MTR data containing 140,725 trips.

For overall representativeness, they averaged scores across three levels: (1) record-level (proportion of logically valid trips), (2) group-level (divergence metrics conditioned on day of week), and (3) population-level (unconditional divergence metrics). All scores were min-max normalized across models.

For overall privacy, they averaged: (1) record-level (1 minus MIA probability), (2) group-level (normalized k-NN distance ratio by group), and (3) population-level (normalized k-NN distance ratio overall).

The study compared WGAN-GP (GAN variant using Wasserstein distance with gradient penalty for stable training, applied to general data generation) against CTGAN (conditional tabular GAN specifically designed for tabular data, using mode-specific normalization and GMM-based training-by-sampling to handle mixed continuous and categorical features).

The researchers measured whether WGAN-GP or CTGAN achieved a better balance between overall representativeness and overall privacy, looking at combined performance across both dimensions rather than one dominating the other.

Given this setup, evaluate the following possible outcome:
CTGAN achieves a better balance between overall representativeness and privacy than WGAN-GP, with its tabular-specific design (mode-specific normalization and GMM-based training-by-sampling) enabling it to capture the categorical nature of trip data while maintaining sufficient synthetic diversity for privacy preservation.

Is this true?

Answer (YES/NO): YES